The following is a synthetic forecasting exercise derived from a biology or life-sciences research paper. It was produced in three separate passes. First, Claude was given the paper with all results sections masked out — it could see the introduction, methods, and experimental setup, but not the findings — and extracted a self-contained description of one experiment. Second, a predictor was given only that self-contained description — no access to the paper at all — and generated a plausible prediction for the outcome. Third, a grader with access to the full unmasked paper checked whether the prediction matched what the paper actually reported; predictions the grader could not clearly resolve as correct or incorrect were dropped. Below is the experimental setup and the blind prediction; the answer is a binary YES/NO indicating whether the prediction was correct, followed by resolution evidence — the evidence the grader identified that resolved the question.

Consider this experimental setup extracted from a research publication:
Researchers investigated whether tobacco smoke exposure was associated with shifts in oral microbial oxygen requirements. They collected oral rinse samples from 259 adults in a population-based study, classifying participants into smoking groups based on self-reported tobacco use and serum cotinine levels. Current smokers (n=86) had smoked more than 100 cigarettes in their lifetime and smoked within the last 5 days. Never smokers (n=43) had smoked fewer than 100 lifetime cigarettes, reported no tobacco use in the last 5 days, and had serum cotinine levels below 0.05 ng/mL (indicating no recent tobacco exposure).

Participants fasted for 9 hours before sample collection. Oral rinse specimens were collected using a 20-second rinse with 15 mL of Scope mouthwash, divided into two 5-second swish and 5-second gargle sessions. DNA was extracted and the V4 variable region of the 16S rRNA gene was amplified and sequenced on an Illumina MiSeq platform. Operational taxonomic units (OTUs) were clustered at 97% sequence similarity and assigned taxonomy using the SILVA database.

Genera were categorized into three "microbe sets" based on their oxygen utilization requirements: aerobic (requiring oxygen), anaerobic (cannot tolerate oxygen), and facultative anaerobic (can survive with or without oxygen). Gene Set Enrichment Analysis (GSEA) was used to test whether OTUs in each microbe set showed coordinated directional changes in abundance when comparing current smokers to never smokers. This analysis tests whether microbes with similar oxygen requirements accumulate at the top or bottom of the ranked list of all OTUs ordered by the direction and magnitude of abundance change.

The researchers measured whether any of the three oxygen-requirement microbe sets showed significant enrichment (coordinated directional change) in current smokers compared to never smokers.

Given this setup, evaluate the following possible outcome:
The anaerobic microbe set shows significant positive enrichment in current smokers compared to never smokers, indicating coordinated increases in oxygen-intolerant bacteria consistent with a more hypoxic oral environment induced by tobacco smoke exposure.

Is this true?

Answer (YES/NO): NO